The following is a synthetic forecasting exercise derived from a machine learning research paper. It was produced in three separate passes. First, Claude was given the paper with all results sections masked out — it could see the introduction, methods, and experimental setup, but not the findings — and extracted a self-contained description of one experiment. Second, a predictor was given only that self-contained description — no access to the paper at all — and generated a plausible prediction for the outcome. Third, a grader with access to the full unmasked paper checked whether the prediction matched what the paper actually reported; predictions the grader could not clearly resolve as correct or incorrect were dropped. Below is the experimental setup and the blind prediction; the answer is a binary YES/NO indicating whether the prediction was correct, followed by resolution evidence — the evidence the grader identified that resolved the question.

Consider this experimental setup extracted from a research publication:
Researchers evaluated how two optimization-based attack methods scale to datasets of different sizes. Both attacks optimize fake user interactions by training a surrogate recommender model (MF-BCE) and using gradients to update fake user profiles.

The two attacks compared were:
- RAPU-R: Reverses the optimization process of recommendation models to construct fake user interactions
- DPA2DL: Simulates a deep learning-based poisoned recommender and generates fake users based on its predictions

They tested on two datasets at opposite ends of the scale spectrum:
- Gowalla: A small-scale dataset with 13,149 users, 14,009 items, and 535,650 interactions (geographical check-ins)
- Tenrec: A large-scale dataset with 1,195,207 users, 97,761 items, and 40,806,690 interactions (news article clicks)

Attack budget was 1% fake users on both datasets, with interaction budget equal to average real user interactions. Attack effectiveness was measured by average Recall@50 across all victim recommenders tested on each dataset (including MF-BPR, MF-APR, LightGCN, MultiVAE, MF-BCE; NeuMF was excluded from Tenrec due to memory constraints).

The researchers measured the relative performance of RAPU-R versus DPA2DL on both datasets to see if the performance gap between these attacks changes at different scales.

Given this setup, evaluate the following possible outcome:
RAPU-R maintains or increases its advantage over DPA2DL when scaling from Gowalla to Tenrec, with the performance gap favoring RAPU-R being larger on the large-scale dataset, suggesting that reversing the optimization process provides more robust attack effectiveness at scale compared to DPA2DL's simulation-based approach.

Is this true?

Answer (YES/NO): NO